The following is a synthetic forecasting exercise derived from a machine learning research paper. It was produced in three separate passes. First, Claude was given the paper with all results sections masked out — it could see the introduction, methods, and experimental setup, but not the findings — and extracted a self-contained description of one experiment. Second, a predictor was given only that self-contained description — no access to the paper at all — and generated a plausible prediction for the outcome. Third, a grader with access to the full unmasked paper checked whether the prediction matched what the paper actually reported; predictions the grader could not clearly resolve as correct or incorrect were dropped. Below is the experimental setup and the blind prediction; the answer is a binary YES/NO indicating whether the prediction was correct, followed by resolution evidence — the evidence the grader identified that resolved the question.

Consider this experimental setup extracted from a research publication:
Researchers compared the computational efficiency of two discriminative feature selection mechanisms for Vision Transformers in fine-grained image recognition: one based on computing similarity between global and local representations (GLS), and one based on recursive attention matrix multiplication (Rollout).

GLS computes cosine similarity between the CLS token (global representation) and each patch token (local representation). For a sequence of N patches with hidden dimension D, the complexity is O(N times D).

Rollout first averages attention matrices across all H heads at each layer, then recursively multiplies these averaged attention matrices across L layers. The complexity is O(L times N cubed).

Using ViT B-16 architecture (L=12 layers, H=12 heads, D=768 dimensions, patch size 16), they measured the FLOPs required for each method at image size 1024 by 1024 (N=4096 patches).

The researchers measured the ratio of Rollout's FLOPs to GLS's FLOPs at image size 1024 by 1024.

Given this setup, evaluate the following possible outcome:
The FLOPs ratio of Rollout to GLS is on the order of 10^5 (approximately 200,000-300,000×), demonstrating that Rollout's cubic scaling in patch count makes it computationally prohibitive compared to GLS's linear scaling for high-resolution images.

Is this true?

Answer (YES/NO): NO